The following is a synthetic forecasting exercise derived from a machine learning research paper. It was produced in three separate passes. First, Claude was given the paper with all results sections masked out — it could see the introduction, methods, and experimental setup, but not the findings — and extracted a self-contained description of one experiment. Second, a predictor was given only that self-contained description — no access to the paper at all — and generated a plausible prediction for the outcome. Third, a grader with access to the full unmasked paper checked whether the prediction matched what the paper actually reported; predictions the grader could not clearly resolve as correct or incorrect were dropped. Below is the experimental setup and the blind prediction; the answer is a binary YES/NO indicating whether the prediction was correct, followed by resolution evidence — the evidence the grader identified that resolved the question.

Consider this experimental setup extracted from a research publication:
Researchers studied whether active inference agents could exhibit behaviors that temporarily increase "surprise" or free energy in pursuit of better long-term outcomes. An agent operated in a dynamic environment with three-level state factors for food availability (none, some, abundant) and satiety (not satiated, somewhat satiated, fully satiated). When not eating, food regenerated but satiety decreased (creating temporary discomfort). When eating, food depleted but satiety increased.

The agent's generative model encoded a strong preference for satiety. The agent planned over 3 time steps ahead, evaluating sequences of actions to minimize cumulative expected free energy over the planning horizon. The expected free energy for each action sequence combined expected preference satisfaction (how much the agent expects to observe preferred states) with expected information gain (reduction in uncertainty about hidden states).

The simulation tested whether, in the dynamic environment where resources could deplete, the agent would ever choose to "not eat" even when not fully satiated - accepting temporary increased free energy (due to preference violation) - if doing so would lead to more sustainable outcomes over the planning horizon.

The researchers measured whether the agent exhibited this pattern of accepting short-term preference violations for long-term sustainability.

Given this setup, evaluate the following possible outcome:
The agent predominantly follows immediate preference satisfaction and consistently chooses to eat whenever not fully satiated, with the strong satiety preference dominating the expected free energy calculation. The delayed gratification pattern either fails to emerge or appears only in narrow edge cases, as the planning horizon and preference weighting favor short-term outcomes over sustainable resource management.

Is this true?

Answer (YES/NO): NO